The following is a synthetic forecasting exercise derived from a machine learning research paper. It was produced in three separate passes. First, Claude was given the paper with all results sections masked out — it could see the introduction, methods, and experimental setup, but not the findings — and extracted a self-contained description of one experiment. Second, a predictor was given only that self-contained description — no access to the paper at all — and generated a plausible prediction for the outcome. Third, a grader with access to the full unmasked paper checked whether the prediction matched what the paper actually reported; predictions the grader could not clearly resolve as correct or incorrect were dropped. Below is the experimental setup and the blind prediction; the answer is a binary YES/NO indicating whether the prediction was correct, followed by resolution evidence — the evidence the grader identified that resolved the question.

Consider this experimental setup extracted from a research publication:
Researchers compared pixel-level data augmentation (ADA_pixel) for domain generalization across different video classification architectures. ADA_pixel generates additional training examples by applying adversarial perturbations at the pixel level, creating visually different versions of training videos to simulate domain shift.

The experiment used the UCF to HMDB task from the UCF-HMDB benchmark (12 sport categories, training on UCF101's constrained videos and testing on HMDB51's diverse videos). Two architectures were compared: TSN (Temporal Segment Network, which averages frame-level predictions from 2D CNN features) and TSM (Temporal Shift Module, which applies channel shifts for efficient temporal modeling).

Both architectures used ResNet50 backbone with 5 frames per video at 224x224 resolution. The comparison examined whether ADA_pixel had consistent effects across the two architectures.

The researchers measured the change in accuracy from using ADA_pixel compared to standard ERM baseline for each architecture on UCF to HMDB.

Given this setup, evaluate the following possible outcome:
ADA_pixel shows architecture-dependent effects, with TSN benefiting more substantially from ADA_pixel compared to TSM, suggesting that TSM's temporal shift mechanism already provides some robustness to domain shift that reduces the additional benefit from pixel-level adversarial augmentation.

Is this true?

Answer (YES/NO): NO